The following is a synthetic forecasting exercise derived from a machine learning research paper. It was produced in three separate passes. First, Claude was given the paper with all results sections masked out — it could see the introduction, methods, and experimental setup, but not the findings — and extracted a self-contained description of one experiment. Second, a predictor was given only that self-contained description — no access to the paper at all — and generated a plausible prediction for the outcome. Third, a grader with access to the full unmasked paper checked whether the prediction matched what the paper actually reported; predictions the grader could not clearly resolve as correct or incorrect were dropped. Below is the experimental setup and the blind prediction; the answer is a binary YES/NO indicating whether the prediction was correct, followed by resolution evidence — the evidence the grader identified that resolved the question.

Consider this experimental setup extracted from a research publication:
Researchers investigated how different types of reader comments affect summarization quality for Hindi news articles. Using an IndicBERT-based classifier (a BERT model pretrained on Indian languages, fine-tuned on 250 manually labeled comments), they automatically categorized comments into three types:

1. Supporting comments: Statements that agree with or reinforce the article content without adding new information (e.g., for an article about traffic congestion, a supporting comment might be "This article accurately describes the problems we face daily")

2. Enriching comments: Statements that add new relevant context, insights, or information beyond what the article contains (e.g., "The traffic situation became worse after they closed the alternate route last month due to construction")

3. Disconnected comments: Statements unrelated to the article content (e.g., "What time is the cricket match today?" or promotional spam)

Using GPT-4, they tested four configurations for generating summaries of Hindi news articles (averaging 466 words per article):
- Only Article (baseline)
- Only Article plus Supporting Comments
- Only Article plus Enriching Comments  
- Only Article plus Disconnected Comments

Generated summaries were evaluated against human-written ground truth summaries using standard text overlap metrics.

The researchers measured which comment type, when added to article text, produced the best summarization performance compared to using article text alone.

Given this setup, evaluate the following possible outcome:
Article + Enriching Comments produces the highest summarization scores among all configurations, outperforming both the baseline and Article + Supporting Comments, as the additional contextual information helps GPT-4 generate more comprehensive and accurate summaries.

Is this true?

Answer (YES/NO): YES